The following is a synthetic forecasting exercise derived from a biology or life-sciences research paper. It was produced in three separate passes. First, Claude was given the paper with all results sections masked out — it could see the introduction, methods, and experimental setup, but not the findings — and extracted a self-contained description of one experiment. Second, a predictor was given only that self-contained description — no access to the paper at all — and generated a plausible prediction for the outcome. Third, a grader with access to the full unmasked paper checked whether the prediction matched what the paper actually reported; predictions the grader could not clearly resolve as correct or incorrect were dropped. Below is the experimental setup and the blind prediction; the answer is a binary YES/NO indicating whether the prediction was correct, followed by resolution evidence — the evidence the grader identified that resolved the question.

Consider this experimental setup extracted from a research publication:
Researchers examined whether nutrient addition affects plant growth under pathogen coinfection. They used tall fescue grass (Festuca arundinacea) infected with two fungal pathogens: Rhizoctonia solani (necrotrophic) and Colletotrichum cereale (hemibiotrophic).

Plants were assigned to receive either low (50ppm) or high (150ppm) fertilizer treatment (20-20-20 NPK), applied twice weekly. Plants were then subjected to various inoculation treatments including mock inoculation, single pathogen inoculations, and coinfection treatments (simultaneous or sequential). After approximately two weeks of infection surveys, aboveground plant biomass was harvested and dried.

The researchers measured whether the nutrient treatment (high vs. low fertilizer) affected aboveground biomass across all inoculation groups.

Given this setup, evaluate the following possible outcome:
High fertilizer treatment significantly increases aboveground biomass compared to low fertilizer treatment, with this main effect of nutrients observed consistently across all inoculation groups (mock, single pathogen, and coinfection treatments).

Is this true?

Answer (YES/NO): NO